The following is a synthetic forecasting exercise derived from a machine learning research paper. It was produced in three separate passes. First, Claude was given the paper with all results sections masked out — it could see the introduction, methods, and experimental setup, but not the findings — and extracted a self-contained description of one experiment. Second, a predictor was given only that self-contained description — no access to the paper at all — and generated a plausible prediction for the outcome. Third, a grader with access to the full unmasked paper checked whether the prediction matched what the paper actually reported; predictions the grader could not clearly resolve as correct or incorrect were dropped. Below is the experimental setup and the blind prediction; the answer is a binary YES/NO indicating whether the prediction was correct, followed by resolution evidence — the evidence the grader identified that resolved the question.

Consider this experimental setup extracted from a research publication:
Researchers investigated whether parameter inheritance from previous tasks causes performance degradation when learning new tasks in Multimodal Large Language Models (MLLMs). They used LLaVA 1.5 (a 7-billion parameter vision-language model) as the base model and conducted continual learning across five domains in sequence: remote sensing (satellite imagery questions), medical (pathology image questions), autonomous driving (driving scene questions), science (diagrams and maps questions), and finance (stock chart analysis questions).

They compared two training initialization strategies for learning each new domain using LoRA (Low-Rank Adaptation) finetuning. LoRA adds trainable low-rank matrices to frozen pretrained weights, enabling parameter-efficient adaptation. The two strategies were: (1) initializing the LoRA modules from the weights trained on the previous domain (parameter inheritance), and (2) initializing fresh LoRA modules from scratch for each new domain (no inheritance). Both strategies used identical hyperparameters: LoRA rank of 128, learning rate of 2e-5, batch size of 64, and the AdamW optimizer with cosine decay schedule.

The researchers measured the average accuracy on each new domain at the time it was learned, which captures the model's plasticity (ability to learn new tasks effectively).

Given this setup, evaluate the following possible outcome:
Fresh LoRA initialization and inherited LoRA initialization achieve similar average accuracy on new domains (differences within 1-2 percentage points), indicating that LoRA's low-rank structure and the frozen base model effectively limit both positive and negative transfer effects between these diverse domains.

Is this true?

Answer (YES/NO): NO